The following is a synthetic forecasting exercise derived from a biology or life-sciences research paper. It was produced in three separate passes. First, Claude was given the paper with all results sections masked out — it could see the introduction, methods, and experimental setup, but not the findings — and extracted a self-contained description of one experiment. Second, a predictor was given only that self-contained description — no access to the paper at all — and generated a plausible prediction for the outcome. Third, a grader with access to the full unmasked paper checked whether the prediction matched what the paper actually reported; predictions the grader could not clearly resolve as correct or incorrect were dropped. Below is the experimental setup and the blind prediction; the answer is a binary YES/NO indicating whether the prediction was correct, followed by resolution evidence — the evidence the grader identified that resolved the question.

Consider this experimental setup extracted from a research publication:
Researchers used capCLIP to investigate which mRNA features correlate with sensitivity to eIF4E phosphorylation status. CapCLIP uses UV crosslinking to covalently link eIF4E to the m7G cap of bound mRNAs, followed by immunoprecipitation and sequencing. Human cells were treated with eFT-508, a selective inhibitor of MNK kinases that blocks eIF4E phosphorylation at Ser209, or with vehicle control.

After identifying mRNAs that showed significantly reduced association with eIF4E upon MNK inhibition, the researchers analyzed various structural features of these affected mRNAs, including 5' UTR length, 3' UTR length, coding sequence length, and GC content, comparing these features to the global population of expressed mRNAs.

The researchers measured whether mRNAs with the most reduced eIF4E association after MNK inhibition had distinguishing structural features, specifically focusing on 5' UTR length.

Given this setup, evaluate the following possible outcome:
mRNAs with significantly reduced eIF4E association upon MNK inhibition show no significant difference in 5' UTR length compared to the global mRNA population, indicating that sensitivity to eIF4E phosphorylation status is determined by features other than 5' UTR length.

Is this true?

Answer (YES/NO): NO